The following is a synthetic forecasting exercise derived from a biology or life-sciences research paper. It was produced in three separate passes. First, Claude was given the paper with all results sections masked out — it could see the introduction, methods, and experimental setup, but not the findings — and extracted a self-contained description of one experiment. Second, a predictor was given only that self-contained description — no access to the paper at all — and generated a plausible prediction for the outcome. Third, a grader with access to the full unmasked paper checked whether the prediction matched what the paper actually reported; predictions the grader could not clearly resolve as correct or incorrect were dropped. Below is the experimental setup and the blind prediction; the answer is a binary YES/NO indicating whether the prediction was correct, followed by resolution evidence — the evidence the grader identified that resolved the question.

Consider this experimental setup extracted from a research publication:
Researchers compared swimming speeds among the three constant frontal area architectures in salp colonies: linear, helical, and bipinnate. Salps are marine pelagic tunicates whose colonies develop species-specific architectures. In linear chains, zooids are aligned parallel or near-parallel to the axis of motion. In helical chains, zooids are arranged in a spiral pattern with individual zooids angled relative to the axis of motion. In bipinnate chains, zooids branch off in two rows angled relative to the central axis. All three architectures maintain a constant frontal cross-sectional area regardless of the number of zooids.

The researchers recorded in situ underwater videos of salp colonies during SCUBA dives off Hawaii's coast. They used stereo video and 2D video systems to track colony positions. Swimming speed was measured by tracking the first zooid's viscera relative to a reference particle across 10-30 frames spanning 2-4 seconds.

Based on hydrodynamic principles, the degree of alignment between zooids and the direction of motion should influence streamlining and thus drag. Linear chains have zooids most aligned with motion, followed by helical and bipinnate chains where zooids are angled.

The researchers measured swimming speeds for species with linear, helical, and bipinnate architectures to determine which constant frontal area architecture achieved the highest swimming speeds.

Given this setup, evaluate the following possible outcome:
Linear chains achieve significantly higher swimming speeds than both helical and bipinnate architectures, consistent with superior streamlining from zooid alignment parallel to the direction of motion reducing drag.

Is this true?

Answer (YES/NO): YES